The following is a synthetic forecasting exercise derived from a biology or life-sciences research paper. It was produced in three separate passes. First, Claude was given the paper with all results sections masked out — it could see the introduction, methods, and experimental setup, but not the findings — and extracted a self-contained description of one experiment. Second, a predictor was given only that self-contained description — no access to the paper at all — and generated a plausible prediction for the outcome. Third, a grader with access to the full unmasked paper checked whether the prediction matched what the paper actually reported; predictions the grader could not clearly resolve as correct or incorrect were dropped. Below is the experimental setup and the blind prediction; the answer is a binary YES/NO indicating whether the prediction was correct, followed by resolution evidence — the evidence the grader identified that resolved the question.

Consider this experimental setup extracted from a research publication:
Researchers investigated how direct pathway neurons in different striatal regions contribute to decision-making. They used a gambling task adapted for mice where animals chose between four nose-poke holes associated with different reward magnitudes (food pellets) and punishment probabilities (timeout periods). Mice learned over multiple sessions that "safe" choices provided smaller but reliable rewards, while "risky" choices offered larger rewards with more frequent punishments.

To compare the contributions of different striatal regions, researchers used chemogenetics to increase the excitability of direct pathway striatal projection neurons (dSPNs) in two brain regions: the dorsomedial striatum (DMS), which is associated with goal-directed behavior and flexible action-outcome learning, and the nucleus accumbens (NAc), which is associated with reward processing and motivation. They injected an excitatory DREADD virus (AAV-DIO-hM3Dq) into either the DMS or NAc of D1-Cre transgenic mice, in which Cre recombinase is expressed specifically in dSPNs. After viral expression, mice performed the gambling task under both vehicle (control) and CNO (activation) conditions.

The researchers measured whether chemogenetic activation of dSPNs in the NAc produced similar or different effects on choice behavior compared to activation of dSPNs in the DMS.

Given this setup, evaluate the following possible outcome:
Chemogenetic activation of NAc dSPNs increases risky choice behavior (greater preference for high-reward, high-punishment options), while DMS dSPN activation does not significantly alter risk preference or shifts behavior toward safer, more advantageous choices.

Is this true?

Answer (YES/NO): NO